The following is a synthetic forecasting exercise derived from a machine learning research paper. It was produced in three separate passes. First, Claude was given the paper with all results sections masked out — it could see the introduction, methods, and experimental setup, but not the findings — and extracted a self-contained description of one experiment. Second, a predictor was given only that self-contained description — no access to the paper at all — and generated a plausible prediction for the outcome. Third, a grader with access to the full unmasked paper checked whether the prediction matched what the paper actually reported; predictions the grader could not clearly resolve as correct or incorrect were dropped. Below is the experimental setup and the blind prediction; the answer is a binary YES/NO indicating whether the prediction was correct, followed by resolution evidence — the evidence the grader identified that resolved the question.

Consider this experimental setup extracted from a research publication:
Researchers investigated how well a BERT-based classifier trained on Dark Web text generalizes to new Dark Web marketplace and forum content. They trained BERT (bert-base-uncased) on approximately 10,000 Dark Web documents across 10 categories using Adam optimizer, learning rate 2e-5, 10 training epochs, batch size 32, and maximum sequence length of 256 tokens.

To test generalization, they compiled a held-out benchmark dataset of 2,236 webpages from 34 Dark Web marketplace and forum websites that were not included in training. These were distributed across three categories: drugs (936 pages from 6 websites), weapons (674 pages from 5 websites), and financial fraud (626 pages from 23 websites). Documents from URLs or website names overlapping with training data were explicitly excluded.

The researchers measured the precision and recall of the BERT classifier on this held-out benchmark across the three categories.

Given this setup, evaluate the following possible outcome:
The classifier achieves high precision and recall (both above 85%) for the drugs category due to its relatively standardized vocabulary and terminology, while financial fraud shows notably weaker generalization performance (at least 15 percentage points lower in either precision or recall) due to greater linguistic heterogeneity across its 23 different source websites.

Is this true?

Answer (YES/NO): NO